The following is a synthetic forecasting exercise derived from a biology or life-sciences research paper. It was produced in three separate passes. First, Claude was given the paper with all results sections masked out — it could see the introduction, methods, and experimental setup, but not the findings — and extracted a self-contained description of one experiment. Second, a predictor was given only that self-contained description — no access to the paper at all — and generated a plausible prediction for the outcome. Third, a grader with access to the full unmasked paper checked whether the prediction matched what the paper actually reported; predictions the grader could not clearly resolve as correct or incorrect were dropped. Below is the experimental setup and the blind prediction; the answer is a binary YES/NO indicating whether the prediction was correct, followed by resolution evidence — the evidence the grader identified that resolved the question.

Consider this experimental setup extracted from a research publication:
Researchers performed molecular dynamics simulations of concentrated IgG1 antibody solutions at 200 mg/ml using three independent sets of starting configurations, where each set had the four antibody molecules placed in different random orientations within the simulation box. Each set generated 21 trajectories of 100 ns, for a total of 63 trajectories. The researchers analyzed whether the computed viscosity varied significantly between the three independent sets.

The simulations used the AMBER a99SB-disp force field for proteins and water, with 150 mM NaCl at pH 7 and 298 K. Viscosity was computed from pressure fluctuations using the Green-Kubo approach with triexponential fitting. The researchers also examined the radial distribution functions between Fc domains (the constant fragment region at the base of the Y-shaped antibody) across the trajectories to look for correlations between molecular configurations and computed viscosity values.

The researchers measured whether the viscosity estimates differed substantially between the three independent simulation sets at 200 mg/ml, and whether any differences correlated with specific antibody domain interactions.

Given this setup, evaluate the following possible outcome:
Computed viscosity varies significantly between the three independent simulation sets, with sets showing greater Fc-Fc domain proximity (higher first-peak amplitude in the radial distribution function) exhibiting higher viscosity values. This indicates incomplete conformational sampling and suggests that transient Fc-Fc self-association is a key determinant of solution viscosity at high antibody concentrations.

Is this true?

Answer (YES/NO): YES